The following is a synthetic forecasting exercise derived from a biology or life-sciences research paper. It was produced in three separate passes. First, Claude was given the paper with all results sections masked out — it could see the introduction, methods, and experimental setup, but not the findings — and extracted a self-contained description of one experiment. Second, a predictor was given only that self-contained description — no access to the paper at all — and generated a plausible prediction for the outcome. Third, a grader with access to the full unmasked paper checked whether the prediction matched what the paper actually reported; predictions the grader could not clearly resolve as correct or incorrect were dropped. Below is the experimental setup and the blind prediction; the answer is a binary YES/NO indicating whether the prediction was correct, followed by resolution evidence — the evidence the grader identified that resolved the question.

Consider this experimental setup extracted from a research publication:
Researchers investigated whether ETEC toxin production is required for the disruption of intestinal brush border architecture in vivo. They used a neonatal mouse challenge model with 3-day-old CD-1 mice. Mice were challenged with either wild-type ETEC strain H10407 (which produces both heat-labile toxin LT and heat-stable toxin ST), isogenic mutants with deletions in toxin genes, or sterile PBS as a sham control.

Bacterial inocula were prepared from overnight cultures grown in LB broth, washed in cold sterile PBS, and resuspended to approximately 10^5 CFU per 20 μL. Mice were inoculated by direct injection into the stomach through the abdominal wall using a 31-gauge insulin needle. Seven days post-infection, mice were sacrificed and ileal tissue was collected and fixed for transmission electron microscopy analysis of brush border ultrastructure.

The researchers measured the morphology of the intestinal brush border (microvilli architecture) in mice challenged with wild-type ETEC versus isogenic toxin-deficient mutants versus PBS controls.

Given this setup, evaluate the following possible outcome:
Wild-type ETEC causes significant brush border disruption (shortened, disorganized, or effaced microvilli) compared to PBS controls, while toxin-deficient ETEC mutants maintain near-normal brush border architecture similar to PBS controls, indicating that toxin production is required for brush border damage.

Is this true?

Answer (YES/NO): YES